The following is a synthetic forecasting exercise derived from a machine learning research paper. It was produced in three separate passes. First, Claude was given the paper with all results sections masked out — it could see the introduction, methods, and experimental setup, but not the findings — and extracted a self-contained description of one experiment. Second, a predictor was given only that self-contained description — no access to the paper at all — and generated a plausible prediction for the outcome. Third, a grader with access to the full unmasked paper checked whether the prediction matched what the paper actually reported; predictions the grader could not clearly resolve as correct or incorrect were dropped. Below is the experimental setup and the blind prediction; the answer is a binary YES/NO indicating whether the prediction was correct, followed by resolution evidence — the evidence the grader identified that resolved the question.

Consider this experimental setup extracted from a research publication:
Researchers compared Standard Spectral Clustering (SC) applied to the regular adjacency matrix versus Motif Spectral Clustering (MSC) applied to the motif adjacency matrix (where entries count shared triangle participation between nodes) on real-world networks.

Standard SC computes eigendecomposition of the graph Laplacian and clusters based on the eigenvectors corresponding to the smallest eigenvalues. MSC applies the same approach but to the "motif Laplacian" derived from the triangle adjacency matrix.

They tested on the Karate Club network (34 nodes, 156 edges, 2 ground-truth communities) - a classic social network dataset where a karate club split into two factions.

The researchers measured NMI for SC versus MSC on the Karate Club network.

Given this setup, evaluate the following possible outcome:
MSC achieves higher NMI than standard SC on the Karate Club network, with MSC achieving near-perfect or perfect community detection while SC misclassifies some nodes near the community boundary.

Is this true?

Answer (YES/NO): NO